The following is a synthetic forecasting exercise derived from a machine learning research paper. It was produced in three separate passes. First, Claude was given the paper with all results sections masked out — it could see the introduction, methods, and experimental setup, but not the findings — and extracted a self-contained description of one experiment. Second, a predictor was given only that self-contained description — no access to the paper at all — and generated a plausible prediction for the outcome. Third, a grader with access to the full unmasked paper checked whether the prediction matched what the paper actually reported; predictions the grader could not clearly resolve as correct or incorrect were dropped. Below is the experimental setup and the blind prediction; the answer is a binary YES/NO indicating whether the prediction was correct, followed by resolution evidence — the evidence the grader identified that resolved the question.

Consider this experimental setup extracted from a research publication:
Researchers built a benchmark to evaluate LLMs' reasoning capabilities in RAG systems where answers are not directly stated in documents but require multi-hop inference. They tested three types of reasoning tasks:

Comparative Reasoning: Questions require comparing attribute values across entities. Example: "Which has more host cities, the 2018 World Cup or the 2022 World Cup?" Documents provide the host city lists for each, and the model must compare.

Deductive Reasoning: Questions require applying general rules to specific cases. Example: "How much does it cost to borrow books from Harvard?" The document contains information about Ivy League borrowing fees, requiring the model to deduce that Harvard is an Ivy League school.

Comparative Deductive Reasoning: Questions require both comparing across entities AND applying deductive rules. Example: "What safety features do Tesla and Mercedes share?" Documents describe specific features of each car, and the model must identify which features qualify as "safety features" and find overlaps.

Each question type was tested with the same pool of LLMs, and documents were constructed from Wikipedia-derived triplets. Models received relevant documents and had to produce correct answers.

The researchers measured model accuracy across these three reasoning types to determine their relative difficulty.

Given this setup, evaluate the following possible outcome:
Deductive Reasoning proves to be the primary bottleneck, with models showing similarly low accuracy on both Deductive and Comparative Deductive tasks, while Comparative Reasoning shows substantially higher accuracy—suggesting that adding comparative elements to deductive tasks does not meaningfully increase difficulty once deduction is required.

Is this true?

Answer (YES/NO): NO